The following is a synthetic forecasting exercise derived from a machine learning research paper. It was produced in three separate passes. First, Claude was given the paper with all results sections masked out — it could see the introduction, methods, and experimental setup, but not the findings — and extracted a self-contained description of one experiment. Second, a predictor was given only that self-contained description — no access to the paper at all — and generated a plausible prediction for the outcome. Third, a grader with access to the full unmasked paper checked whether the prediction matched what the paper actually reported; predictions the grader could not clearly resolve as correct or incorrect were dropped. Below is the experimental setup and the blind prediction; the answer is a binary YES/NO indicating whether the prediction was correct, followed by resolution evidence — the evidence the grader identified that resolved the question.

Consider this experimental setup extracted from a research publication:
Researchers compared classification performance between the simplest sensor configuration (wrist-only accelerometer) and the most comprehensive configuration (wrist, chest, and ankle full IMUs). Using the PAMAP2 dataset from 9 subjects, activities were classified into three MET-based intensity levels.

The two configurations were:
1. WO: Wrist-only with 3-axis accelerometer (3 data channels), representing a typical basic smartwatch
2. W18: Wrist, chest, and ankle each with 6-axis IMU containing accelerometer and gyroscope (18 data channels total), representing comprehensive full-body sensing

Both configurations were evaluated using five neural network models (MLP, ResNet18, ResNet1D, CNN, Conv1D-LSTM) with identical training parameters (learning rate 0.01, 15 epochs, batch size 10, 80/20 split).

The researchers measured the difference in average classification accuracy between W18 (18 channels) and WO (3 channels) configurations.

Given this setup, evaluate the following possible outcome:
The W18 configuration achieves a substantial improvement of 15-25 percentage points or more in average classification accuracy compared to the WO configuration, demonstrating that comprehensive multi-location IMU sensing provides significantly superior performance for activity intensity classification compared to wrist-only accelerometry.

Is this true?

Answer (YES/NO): NO